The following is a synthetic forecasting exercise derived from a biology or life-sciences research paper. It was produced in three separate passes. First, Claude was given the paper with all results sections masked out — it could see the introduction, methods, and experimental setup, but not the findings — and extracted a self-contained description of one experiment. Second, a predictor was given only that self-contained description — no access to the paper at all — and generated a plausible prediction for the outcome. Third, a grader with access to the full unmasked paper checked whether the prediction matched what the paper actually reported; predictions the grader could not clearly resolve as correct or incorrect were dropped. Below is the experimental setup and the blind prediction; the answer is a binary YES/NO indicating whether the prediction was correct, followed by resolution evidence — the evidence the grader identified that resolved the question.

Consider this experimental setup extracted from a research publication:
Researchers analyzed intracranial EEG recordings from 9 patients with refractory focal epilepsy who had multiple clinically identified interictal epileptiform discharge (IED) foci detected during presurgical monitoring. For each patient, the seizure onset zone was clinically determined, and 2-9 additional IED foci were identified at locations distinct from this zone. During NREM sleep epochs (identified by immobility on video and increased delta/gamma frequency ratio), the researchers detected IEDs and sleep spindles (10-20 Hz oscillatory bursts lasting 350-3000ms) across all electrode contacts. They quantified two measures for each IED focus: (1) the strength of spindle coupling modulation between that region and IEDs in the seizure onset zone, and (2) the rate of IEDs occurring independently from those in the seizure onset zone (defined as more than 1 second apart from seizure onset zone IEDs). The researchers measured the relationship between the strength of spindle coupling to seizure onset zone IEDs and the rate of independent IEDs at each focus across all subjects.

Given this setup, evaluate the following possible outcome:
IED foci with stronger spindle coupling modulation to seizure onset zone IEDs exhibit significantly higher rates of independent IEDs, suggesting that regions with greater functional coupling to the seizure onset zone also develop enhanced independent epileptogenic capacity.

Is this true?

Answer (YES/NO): NO